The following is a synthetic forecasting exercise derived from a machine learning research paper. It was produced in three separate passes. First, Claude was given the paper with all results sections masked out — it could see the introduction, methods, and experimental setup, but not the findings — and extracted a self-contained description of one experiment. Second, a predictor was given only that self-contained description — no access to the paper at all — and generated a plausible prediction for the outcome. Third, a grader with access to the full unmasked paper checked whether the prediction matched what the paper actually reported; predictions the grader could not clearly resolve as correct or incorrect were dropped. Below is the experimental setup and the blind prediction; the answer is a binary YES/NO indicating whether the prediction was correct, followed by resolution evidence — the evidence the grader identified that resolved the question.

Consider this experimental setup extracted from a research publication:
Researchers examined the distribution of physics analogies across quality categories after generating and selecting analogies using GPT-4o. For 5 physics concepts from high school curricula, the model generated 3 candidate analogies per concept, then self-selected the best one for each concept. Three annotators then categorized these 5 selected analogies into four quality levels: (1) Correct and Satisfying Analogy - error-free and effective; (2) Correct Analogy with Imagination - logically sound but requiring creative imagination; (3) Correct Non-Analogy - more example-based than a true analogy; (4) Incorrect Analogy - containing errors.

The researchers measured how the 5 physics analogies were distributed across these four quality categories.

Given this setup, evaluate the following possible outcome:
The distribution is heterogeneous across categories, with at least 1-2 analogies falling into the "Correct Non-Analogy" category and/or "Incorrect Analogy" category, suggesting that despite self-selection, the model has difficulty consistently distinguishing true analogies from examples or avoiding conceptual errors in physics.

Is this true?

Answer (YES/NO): YES